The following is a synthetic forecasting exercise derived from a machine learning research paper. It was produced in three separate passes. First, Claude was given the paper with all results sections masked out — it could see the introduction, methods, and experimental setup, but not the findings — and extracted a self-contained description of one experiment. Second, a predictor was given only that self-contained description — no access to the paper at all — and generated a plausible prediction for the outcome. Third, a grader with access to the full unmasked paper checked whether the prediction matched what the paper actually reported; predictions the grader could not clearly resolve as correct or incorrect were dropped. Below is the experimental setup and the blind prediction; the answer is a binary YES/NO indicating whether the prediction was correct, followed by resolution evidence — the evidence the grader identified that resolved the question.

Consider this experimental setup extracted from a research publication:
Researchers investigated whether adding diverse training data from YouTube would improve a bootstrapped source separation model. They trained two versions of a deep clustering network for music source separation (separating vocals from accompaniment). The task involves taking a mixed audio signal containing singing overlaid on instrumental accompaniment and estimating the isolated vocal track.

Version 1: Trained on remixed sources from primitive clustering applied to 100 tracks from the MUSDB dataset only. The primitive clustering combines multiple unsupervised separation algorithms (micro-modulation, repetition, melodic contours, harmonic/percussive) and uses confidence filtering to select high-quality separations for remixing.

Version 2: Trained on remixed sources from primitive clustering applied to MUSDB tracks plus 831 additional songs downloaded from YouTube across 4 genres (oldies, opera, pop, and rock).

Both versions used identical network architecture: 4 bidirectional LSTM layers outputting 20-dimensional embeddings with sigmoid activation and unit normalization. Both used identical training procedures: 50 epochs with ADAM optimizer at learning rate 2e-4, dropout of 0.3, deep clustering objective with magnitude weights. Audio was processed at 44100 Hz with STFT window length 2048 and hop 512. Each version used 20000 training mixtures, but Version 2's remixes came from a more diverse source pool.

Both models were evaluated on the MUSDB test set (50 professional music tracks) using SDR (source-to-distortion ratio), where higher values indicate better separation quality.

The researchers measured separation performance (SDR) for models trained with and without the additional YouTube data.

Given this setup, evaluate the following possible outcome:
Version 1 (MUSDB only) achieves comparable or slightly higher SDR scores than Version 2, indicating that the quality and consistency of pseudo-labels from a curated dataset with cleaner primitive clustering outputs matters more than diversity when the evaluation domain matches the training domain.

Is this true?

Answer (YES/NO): NO